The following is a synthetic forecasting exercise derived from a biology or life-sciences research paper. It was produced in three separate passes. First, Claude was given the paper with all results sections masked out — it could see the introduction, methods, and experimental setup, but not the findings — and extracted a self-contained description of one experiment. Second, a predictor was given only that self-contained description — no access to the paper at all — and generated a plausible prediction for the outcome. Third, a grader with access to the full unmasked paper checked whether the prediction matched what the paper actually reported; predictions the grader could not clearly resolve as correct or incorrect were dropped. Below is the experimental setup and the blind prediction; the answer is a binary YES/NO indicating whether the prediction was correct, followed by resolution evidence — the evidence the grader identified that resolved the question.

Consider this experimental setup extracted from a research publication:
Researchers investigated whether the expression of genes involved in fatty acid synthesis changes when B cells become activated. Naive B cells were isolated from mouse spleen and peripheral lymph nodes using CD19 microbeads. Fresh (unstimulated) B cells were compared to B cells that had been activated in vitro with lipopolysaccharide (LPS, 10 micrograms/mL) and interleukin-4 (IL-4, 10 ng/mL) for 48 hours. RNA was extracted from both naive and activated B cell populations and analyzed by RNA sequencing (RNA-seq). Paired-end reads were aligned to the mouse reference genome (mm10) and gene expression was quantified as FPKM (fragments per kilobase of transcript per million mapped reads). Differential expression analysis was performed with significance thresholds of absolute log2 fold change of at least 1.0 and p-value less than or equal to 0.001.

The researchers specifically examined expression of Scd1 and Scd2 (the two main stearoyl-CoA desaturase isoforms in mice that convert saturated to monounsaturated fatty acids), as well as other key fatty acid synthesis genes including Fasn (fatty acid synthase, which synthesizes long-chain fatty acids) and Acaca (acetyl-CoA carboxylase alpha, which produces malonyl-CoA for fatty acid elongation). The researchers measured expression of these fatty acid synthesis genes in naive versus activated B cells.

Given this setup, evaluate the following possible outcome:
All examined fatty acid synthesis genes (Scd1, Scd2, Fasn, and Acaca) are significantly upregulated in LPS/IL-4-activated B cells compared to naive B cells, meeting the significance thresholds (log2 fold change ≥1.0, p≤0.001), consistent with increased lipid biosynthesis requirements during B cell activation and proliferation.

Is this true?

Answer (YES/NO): NO